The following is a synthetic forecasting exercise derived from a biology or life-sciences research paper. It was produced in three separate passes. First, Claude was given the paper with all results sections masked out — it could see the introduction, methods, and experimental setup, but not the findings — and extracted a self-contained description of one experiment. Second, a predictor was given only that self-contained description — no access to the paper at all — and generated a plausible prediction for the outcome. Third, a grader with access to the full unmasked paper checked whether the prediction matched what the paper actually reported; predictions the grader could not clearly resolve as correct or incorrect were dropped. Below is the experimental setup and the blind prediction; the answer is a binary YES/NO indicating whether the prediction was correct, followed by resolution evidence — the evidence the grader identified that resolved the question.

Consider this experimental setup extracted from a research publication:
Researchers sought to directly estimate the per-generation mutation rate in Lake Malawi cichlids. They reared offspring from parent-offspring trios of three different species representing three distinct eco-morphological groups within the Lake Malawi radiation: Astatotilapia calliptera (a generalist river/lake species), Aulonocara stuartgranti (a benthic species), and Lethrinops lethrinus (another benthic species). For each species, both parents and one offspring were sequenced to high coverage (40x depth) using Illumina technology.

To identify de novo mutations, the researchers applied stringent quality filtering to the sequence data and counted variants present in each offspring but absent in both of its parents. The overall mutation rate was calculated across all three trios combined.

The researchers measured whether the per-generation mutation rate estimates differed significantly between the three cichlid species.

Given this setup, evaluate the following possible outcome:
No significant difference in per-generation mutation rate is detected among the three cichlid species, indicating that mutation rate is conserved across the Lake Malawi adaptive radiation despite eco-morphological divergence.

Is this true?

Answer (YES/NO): YES